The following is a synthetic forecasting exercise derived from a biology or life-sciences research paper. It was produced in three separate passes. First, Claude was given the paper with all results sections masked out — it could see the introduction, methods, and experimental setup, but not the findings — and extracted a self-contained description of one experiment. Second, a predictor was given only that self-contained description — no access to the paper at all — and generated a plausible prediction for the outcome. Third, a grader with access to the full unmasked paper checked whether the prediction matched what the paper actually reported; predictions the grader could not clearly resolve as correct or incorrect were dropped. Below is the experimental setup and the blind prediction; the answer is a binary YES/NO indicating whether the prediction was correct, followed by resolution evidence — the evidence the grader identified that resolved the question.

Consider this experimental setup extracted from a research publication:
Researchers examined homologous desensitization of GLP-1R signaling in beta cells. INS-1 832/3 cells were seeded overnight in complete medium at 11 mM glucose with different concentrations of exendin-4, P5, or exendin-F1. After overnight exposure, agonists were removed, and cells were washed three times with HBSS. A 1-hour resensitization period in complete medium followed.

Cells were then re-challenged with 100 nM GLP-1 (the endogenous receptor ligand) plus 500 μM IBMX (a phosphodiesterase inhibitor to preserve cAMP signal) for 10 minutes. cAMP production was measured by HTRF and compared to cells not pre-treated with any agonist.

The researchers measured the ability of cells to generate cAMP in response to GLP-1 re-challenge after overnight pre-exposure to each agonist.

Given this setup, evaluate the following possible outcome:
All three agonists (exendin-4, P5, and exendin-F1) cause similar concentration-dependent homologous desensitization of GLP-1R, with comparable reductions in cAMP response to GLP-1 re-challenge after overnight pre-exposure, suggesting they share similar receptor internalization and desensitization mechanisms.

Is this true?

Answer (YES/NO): NO